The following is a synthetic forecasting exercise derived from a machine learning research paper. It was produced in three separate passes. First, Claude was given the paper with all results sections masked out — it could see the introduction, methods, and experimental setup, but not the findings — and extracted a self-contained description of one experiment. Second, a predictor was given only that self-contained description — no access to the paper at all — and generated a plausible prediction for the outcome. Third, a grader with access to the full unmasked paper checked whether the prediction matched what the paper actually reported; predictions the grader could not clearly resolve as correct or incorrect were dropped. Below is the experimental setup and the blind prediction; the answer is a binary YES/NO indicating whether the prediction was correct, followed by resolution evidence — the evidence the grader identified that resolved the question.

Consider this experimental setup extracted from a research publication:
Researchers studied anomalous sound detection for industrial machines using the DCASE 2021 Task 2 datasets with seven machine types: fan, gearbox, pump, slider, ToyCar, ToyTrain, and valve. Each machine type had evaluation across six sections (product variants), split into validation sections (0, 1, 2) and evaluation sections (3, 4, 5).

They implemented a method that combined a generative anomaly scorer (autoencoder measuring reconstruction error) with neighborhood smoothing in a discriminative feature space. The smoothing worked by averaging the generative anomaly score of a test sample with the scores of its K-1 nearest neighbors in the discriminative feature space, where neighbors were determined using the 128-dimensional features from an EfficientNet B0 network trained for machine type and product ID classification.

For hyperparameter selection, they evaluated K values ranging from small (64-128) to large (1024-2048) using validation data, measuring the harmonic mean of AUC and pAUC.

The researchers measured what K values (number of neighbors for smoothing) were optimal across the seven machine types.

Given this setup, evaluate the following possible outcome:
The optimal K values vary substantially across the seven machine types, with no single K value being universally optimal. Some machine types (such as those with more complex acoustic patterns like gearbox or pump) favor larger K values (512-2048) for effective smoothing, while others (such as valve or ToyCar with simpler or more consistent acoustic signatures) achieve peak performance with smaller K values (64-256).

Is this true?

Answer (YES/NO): NO